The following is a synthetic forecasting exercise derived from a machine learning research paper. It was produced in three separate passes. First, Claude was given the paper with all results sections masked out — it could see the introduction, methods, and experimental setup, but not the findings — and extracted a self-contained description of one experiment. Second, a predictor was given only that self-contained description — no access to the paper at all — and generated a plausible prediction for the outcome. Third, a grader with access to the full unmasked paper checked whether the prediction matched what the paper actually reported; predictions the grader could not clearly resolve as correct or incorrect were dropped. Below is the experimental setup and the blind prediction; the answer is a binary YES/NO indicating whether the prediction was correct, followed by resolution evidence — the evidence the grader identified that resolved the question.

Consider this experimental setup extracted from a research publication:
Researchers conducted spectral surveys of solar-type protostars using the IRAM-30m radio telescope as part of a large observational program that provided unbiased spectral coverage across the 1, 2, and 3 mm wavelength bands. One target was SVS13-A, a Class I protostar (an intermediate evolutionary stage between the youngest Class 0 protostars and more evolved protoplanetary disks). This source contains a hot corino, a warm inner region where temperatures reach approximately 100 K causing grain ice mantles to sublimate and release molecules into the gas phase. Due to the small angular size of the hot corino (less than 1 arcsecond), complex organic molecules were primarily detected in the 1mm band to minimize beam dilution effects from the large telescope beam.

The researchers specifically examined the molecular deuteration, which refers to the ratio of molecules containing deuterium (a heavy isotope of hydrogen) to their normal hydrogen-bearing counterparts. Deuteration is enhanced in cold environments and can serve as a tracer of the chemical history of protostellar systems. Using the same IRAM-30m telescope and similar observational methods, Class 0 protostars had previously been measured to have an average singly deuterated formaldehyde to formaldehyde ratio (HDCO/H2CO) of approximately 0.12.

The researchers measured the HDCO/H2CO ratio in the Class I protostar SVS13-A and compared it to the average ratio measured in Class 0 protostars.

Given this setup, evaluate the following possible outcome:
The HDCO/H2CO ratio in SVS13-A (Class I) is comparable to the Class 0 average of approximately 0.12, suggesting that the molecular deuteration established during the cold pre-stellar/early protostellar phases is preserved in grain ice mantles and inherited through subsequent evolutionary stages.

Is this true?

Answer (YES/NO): YES